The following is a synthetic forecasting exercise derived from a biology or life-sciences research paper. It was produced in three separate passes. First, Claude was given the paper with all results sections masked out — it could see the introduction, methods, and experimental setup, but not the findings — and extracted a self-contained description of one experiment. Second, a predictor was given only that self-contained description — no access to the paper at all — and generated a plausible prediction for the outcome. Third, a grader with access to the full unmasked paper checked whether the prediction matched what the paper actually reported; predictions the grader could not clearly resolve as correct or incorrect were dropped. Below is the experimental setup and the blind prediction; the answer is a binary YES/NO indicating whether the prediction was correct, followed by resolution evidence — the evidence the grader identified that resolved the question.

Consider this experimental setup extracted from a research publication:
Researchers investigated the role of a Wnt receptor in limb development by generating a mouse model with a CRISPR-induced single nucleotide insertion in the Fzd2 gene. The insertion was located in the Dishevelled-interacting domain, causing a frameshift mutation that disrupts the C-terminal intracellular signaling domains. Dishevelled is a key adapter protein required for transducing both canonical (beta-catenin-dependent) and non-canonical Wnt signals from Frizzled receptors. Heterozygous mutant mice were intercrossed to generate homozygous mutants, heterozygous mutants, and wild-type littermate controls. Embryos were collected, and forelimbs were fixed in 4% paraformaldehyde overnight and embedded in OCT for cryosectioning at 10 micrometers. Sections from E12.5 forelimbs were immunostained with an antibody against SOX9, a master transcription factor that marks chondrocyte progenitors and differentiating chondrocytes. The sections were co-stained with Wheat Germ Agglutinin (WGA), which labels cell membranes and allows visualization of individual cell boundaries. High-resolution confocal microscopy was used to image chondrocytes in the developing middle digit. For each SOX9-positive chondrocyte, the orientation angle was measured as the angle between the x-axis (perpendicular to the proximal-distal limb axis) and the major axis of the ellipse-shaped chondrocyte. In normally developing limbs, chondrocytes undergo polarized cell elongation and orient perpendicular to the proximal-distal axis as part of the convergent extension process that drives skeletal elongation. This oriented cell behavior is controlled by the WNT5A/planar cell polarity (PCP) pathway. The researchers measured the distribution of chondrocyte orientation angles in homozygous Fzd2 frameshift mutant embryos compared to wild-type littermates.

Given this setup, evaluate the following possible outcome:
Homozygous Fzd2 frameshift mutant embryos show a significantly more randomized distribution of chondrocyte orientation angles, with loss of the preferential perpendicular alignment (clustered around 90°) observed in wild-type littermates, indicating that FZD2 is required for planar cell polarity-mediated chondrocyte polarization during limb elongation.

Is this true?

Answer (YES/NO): YES